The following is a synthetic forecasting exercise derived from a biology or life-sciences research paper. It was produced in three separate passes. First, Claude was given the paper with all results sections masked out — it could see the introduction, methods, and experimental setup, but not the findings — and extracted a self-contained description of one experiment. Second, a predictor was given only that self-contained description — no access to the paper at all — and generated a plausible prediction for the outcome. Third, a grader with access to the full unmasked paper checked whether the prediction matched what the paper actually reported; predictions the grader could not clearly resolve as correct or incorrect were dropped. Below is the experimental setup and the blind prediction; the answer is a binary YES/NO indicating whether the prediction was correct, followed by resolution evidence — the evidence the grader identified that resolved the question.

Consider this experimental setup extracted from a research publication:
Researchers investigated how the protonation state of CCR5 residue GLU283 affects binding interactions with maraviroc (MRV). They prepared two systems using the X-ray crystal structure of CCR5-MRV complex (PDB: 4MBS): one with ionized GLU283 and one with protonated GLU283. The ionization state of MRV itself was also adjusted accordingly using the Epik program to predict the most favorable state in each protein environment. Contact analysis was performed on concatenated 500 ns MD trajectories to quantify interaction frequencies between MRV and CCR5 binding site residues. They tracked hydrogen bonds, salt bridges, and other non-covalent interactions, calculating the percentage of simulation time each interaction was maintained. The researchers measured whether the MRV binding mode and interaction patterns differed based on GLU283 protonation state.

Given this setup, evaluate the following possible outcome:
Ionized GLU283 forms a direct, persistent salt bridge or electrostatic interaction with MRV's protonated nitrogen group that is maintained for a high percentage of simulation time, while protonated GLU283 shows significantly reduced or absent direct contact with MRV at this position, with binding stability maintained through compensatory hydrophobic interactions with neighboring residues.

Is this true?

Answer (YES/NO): NO